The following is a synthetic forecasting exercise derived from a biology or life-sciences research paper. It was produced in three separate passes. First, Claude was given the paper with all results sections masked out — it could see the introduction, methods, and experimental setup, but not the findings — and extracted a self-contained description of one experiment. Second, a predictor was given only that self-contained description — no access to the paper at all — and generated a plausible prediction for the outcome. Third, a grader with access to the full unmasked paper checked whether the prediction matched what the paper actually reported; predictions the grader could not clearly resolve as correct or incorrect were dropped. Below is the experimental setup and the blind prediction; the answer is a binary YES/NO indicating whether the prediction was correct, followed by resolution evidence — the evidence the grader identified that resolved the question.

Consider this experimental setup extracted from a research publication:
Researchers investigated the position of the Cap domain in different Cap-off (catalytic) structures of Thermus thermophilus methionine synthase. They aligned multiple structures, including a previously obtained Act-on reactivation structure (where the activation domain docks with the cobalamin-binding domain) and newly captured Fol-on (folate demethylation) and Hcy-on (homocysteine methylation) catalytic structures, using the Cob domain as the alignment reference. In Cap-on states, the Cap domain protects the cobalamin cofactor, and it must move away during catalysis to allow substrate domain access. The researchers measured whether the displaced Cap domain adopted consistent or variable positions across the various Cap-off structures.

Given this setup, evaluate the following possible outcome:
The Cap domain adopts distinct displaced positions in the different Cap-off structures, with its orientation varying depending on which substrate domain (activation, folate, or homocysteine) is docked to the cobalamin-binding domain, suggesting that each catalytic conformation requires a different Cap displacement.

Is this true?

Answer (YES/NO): NO